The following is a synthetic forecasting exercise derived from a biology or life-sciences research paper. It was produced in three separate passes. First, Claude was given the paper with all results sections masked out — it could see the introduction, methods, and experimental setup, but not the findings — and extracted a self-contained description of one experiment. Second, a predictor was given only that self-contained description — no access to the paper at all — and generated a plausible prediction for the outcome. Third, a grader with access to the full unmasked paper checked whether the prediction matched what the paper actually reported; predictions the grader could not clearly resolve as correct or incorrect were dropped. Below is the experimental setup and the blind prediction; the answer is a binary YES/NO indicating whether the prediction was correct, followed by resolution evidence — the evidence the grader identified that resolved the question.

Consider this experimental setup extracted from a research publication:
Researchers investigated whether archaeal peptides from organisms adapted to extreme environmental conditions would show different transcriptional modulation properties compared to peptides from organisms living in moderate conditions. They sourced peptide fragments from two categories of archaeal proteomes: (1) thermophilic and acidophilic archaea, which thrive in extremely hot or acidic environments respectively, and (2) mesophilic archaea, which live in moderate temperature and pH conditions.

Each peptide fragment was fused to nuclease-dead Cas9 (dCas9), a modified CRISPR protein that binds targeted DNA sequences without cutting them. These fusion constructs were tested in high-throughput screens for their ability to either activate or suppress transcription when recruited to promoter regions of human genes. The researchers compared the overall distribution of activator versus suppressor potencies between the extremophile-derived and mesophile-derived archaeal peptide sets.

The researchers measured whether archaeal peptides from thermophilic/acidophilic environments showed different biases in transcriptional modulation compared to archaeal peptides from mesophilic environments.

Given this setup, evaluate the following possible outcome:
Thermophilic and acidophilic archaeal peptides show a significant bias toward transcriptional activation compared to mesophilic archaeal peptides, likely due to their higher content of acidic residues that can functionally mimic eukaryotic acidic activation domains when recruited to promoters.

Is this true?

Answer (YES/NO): NO